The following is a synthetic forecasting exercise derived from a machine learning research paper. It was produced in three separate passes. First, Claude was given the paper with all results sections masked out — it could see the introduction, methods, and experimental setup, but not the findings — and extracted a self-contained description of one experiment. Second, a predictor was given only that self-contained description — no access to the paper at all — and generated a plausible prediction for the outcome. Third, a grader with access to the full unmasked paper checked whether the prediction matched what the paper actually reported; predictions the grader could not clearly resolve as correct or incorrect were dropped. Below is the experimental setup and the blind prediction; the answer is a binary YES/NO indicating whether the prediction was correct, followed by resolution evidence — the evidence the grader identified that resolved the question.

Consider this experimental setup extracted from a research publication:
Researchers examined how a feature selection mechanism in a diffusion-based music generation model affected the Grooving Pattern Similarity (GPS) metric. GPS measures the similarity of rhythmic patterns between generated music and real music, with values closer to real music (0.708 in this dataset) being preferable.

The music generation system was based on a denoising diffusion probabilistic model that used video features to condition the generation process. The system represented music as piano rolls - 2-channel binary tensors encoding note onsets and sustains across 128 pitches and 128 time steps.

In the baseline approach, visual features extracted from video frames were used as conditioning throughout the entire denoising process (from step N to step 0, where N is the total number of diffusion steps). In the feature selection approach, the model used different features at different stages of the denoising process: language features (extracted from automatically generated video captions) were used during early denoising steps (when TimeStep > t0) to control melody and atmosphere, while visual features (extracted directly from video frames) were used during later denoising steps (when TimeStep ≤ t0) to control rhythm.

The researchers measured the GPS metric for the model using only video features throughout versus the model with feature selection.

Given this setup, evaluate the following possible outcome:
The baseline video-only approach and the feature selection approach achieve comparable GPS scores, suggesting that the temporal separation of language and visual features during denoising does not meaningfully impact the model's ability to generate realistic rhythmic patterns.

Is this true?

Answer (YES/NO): NO